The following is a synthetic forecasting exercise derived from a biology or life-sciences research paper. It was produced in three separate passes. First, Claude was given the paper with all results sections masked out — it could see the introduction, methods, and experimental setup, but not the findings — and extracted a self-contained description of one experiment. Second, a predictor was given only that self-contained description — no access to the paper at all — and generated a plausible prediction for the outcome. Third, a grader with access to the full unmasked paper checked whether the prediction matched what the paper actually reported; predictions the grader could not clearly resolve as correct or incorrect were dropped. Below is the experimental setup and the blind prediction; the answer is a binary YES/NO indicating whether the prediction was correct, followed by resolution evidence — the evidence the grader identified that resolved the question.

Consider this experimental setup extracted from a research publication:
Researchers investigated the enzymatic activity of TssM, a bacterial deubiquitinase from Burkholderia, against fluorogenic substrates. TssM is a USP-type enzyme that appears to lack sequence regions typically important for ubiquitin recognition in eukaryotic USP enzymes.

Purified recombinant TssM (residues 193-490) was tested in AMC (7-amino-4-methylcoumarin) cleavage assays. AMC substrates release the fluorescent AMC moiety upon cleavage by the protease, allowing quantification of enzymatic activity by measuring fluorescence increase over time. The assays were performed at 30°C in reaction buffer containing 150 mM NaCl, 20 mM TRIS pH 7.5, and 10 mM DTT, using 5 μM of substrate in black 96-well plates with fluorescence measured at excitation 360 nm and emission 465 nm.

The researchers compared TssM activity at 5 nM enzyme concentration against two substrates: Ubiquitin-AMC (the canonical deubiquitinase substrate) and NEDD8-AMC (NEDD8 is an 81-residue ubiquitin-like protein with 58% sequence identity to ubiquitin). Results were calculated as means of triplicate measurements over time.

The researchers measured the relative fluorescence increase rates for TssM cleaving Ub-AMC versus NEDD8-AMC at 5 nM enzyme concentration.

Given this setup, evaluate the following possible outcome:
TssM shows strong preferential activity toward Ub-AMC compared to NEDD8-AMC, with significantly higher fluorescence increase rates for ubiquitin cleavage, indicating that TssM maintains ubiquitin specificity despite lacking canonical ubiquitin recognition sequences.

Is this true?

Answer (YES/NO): YES